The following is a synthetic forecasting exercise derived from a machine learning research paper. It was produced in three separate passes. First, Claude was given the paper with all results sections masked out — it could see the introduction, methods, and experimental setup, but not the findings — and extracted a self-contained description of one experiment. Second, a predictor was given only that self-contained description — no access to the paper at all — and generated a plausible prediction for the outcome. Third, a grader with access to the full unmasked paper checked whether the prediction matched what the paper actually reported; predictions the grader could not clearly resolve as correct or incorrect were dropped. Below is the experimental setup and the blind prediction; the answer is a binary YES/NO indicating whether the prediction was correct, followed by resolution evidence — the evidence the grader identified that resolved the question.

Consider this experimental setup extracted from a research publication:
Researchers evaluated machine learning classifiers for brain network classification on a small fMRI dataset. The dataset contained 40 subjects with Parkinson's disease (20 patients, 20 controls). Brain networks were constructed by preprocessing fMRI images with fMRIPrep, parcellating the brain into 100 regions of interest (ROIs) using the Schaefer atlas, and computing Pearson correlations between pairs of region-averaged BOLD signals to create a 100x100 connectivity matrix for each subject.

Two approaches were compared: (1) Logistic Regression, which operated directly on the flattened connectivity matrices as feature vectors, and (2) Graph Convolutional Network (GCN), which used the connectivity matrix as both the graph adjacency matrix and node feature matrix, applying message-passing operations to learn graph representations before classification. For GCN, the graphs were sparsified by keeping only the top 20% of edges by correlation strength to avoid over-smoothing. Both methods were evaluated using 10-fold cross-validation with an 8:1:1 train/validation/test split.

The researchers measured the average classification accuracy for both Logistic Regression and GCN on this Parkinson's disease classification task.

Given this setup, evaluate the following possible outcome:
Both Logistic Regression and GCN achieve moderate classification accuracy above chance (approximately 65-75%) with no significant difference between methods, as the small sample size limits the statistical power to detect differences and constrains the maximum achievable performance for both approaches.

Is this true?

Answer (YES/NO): NO